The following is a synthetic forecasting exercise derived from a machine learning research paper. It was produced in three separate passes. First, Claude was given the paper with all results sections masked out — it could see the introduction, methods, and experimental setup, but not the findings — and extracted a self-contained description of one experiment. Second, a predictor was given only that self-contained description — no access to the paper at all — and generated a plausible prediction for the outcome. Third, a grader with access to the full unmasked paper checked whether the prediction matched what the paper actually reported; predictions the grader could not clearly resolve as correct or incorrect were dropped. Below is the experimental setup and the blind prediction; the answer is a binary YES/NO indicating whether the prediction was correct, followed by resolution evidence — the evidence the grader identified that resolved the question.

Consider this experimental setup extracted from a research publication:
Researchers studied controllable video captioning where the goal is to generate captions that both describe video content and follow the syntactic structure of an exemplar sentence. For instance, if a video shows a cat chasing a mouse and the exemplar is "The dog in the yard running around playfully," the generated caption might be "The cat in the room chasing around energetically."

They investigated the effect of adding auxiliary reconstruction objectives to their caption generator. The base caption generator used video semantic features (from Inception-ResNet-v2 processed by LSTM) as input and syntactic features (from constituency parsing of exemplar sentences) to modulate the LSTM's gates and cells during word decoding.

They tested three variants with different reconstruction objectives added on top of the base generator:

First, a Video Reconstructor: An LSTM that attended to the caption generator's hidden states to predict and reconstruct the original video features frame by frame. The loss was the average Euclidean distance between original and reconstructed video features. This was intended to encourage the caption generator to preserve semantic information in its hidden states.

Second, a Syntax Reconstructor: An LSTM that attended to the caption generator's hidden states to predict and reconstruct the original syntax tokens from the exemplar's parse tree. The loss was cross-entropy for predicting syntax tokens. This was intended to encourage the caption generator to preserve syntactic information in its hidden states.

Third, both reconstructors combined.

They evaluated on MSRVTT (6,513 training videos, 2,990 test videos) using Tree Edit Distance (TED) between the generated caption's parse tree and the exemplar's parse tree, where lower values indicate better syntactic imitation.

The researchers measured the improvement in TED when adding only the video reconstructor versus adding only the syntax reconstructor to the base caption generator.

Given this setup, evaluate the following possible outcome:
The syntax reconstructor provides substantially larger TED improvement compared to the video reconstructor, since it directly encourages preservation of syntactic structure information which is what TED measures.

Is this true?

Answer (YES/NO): NO